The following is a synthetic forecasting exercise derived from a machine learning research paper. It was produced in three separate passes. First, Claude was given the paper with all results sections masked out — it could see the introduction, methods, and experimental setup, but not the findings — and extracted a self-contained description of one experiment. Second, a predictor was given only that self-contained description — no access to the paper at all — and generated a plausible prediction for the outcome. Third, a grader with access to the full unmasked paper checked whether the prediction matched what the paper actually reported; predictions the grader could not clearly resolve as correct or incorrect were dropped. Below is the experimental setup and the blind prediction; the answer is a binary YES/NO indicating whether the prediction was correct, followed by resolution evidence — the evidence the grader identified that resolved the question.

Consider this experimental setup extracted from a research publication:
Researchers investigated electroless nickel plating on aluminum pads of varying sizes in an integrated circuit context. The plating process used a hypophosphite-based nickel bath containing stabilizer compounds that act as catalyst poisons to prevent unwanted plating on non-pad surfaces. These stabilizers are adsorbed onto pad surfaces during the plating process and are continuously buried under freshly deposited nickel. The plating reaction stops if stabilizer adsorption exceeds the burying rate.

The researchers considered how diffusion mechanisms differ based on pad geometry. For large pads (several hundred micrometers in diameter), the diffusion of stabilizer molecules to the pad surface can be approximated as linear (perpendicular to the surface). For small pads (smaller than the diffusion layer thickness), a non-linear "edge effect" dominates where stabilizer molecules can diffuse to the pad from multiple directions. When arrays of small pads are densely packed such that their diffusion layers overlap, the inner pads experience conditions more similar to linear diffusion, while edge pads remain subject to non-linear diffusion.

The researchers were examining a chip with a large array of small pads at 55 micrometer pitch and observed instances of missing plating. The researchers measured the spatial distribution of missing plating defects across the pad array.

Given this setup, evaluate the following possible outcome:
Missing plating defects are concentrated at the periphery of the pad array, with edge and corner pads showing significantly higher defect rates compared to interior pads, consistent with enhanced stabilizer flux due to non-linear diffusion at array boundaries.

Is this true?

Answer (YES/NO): YES